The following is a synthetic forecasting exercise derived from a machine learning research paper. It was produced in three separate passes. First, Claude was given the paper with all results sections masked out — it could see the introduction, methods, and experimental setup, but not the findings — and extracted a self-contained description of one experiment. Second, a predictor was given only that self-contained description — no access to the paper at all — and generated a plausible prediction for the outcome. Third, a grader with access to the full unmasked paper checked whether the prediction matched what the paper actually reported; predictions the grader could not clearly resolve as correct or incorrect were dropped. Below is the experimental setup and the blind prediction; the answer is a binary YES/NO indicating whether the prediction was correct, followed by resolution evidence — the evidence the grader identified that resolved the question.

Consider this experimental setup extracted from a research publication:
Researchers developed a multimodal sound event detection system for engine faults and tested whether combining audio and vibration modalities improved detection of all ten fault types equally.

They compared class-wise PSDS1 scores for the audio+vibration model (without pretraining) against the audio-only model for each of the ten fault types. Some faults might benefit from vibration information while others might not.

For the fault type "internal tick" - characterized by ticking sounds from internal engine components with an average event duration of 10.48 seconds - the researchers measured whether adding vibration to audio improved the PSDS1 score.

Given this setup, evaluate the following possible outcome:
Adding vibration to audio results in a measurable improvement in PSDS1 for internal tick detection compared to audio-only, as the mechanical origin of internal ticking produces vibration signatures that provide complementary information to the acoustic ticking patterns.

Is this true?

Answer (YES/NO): NO